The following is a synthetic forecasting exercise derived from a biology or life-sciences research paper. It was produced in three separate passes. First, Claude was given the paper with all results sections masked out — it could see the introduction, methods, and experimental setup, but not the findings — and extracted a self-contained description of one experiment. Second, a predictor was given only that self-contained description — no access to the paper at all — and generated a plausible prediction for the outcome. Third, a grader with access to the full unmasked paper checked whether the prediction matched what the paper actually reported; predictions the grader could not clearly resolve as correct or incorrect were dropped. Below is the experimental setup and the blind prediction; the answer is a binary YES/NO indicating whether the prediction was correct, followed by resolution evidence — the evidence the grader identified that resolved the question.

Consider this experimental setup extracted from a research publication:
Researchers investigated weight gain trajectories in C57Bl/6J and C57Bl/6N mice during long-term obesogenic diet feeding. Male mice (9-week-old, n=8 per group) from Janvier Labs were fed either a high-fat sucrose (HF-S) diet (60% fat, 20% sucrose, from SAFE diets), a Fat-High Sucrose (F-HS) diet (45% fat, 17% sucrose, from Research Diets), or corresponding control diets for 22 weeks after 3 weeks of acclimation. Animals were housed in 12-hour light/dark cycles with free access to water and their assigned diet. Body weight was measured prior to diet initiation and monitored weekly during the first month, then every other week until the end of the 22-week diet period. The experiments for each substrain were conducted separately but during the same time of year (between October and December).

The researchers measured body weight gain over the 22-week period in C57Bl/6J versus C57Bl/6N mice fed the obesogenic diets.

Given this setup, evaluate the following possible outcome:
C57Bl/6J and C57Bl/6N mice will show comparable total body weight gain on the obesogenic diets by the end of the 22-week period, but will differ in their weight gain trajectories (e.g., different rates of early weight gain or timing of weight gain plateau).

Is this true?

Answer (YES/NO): YES